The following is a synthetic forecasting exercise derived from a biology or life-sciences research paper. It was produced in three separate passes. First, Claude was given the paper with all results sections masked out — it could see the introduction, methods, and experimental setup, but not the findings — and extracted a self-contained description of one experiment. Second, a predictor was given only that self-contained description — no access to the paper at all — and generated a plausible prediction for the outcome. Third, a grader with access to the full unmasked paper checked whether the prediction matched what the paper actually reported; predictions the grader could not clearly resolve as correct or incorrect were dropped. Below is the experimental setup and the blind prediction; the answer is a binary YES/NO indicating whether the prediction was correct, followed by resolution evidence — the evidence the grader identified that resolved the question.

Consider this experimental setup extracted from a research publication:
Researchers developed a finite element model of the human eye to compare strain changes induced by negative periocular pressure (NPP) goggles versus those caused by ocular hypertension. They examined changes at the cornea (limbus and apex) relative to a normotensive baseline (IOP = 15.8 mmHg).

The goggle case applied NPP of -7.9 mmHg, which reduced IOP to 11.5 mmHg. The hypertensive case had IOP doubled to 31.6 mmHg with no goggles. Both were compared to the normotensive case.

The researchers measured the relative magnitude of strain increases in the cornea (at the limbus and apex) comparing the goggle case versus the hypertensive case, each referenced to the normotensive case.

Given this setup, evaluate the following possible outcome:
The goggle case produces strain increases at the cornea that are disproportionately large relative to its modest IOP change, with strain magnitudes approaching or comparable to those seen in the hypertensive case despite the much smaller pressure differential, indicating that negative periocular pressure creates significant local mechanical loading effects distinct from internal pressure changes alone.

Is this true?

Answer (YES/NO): NO